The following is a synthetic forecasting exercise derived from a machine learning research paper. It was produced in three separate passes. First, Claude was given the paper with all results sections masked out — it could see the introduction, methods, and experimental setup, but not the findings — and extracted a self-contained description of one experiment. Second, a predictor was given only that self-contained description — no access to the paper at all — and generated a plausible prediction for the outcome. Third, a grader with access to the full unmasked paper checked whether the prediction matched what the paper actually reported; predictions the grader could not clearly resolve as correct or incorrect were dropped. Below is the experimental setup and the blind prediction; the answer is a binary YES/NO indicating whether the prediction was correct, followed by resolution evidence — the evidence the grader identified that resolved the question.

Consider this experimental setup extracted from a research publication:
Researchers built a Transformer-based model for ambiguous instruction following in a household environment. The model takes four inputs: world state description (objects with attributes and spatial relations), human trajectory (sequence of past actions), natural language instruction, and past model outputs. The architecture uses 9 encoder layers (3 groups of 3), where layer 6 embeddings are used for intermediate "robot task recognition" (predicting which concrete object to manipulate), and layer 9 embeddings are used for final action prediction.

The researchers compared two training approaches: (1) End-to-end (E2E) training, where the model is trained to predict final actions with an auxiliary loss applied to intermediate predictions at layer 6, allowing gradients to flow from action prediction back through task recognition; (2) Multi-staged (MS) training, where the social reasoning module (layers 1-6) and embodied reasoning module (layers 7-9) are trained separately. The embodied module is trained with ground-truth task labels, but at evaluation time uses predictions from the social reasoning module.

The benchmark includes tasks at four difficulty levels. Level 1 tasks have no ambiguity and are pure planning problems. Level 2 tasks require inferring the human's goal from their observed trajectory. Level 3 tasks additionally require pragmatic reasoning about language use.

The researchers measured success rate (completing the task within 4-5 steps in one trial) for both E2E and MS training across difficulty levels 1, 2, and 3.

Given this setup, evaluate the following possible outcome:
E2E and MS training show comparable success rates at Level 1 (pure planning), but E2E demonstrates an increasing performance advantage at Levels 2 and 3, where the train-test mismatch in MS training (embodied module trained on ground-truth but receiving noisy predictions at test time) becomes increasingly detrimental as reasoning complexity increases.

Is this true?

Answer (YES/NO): NO